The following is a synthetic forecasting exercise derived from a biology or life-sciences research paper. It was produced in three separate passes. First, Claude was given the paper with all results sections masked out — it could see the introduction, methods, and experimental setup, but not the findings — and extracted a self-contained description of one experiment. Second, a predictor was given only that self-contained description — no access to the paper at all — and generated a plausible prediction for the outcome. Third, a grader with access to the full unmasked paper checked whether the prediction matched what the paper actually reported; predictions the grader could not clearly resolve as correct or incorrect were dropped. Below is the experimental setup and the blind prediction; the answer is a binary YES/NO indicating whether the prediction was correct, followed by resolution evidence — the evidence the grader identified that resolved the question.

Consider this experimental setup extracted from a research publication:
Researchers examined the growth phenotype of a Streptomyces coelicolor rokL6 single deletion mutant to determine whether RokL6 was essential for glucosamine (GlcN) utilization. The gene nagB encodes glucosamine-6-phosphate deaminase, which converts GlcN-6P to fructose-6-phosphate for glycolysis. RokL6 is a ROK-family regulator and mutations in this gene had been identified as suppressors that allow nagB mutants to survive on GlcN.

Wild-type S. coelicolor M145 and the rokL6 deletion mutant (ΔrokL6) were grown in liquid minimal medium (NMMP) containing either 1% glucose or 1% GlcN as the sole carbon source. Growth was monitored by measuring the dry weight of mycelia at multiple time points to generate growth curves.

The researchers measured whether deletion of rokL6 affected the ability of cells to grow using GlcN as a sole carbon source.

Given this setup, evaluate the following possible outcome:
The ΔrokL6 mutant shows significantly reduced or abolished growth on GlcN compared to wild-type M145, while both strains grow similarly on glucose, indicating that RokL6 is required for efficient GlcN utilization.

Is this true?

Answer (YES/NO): NO